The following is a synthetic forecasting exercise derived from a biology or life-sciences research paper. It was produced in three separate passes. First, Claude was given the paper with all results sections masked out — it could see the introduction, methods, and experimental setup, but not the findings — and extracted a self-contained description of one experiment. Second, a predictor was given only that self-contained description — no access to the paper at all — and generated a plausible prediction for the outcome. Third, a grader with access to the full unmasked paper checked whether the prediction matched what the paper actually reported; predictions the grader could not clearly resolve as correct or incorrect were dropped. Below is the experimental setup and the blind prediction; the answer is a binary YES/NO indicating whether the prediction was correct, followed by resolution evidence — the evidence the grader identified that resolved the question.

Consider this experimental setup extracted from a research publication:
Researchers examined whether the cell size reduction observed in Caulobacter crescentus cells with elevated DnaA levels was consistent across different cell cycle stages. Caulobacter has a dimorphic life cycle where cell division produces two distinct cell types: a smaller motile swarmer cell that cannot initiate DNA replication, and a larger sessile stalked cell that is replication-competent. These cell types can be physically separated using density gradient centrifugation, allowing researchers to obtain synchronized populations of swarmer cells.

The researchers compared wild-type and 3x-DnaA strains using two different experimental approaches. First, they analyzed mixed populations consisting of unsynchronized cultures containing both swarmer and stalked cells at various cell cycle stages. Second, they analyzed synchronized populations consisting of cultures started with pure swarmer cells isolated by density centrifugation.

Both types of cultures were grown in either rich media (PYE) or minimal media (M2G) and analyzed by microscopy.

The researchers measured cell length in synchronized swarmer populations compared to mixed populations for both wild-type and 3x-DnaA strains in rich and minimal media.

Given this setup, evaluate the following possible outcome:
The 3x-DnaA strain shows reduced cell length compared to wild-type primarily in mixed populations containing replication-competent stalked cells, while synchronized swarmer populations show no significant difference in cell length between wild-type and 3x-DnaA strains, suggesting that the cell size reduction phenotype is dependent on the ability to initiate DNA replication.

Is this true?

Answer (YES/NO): NO